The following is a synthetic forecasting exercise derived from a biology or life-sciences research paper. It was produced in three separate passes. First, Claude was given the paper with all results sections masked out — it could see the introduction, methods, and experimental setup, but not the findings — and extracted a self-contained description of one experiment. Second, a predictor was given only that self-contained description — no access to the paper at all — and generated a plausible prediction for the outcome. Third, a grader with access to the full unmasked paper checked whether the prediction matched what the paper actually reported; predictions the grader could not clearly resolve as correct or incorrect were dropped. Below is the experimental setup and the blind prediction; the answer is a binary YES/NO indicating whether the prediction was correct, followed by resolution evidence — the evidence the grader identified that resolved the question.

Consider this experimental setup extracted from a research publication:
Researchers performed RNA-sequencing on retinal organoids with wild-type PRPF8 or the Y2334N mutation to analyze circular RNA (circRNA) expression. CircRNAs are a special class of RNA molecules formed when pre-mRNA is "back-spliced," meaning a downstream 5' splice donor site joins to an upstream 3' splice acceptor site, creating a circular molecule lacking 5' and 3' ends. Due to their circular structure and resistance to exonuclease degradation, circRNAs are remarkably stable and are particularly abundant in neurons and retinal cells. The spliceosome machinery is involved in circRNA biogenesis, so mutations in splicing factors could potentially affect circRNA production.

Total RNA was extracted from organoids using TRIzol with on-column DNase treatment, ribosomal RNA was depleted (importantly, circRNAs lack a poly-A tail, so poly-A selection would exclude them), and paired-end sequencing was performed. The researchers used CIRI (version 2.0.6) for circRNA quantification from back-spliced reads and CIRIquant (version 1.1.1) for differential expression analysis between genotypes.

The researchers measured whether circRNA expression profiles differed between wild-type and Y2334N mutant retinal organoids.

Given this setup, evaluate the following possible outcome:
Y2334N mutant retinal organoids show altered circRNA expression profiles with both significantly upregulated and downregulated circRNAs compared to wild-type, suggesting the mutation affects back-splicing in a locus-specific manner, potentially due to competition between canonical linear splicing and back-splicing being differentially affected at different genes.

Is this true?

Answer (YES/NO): YES